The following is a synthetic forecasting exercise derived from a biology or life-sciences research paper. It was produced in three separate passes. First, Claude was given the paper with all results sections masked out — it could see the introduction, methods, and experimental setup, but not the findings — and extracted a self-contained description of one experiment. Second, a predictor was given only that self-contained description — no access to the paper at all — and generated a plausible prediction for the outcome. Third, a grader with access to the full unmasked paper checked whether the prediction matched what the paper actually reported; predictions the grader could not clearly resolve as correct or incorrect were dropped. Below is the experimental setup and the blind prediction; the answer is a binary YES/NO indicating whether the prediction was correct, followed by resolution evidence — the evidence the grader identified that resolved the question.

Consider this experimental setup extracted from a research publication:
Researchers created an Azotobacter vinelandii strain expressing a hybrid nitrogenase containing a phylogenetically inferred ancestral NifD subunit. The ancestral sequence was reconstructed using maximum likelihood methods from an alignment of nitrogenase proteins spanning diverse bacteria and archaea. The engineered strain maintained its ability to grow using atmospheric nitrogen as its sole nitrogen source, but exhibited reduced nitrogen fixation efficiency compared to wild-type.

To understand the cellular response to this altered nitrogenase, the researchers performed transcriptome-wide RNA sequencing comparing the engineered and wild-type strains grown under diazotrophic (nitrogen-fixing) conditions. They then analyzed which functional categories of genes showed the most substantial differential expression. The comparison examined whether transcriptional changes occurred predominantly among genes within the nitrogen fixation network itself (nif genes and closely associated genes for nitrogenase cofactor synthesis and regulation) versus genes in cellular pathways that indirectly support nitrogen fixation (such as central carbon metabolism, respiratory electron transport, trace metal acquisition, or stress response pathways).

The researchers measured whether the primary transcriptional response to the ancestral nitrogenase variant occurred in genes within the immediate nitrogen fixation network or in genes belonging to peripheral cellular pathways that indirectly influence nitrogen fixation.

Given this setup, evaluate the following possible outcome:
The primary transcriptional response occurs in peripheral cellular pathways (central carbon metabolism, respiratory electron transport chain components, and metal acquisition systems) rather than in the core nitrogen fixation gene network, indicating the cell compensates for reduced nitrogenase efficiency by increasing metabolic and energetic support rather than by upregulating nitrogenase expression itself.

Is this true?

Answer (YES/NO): NO